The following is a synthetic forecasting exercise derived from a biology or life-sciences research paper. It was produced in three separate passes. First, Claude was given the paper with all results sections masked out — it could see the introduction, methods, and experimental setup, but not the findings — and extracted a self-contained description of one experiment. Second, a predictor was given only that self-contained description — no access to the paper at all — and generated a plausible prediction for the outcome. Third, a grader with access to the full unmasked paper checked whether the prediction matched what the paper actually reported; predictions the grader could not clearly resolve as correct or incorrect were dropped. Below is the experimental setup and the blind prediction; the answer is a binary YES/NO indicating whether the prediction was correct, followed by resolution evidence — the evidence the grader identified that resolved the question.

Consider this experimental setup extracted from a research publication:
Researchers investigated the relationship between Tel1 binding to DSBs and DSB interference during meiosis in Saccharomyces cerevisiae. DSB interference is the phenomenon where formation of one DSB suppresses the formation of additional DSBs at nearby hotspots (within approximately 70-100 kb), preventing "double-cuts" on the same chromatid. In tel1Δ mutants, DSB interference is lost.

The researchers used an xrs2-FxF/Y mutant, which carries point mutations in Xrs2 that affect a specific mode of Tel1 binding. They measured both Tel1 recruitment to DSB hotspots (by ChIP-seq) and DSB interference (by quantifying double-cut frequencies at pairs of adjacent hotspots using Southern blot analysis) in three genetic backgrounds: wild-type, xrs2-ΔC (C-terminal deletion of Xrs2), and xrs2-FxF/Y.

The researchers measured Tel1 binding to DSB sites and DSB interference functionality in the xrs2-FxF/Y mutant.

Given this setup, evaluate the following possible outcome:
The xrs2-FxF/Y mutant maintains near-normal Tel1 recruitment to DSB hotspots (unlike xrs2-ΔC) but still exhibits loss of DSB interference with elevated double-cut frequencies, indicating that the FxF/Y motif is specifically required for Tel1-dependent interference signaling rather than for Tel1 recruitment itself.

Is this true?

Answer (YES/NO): NO